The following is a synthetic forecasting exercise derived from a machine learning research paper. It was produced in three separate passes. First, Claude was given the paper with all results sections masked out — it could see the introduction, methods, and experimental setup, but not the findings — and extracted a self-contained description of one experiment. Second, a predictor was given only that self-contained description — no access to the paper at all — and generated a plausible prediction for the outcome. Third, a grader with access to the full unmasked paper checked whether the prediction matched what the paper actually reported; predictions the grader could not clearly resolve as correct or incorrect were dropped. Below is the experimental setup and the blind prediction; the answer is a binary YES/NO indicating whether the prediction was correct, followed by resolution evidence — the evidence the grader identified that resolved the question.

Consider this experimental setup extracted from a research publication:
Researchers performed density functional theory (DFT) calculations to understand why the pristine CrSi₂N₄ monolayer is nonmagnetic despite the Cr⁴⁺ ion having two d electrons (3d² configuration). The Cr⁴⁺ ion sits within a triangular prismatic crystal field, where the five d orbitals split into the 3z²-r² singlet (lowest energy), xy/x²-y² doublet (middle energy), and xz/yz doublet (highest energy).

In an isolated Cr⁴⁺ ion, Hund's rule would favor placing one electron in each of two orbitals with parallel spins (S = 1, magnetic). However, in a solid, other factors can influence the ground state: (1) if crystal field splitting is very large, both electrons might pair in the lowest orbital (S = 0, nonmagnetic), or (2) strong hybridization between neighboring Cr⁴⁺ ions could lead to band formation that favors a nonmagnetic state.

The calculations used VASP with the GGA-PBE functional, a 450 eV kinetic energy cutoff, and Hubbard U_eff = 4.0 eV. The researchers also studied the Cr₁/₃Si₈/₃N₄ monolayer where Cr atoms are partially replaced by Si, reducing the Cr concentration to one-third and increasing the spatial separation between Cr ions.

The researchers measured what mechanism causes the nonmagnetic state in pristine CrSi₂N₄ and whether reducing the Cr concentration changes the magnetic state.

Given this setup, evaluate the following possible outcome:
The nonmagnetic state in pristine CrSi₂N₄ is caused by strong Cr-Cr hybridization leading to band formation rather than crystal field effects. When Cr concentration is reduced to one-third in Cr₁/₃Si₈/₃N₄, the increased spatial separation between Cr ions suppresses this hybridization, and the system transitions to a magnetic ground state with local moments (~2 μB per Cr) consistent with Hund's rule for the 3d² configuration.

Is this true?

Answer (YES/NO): YES